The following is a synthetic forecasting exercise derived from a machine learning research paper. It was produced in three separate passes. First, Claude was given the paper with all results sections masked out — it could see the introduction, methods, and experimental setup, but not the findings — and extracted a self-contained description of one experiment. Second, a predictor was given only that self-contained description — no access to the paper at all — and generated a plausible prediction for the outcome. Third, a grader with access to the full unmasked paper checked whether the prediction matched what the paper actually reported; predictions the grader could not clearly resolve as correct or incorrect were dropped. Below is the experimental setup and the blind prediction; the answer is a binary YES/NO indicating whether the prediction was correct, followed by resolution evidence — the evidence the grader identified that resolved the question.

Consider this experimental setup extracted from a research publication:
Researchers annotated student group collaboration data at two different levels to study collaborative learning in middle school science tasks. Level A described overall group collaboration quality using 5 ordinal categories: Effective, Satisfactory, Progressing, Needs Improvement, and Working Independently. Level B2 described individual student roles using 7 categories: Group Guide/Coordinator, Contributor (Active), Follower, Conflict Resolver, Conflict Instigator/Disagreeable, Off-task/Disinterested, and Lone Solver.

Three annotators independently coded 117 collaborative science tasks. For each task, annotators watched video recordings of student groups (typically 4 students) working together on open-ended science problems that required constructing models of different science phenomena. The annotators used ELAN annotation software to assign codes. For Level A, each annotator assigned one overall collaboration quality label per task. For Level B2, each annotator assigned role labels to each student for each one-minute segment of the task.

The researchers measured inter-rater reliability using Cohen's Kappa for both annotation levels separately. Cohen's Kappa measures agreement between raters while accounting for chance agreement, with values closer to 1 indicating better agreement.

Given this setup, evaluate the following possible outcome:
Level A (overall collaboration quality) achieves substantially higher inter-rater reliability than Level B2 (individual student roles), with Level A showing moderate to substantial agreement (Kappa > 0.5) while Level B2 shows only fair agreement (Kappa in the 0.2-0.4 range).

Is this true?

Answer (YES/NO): NO